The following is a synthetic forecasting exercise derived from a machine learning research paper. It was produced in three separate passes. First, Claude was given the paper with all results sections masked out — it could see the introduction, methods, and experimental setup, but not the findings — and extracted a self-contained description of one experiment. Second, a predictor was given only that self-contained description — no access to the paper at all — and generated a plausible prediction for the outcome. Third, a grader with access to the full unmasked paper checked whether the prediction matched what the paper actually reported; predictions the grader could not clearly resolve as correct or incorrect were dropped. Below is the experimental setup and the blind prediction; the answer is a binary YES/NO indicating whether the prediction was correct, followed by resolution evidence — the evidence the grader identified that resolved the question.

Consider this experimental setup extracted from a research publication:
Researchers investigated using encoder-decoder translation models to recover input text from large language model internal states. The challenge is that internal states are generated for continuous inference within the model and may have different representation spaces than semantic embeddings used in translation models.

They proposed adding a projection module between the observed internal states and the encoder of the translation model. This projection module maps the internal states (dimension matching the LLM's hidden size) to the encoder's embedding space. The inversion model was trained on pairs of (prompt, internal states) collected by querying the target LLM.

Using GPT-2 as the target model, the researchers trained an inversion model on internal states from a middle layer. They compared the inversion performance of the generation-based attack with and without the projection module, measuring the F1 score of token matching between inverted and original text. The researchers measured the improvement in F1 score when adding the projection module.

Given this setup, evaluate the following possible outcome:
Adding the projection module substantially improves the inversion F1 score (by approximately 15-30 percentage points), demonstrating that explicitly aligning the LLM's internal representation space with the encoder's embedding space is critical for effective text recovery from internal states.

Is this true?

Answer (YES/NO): NO